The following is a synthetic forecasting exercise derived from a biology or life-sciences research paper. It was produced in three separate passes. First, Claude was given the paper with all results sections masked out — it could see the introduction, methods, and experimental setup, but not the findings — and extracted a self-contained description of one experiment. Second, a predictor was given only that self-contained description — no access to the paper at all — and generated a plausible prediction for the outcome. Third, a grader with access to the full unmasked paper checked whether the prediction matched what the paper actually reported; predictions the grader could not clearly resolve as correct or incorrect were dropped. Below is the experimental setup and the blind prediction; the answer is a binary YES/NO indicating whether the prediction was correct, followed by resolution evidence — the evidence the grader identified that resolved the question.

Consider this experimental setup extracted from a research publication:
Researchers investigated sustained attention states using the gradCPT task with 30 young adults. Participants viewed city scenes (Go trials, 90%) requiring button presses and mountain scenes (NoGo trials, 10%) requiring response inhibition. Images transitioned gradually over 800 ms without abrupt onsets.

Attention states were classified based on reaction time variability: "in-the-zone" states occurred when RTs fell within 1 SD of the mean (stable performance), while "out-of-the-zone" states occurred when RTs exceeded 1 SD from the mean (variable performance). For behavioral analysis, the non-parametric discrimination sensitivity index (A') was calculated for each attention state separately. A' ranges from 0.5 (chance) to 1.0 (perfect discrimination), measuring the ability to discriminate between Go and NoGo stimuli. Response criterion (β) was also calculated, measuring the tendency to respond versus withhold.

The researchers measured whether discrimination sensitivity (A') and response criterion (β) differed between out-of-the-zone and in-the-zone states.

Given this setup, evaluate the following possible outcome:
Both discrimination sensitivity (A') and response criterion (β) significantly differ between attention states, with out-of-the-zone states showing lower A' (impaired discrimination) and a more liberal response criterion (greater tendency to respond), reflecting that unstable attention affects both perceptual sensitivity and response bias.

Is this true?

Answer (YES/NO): NO